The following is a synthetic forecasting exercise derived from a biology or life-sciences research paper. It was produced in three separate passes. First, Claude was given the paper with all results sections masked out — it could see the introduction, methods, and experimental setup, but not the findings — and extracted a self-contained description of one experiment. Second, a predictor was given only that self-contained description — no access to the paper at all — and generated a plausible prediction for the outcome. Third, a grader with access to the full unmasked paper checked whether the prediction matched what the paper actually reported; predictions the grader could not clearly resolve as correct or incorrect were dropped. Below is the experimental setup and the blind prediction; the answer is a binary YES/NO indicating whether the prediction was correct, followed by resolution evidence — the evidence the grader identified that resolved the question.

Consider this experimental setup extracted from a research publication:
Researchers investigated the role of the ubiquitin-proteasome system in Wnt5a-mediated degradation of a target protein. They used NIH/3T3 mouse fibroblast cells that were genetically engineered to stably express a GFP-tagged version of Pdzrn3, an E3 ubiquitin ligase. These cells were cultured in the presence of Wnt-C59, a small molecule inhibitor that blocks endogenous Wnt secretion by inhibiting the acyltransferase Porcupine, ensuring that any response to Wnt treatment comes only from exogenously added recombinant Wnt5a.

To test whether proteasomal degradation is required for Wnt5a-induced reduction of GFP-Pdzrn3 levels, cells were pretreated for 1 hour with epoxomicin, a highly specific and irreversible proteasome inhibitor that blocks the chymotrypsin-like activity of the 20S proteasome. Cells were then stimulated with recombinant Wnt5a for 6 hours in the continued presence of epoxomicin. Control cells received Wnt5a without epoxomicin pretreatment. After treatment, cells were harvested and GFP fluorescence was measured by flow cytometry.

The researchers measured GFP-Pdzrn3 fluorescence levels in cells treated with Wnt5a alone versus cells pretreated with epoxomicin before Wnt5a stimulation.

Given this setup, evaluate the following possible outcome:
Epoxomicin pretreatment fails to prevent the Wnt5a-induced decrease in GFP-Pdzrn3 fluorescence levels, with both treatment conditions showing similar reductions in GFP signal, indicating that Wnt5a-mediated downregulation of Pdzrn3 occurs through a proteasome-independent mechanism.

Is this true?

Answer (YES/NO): NO